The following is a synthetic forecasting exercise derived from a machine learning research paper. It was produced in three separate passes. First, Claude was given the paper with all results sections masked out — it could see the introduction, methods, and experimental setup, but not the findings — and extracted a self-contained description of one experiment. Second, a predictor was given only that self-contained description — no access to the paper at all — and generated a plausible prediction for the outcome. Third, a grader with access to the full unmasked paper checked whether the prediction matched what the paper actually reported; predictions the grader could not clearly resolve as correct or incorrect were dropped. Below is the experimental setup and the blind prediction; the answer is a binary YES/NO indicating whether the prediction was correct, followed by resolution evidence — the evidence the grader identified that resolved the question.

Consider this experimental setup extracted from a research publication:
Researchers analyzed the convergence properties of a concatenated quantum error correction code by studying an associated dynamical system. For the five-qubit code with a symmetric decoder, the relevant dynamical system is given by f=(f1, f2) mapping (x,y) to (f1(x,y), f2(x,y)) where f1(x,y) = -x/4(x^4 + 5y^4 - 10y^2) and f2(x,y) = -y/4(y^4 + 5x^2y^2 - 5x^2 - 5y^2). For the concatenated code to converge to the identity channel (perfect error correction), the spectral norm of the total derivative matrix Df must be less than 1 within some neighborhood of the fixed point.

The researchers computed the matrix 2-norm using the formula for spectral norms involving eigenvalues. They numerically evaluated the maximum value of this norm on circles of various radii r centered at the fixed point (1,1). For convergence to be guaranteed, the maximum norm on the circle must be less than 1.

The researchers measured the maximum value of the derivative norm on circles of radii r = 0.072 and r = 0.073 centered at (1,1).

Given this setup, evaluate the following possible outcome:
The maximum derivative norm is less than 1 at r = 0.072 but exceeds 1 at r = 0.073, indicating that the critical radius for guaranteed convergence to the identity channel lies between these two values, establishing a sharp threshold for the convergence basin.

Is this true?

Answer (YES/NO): YES